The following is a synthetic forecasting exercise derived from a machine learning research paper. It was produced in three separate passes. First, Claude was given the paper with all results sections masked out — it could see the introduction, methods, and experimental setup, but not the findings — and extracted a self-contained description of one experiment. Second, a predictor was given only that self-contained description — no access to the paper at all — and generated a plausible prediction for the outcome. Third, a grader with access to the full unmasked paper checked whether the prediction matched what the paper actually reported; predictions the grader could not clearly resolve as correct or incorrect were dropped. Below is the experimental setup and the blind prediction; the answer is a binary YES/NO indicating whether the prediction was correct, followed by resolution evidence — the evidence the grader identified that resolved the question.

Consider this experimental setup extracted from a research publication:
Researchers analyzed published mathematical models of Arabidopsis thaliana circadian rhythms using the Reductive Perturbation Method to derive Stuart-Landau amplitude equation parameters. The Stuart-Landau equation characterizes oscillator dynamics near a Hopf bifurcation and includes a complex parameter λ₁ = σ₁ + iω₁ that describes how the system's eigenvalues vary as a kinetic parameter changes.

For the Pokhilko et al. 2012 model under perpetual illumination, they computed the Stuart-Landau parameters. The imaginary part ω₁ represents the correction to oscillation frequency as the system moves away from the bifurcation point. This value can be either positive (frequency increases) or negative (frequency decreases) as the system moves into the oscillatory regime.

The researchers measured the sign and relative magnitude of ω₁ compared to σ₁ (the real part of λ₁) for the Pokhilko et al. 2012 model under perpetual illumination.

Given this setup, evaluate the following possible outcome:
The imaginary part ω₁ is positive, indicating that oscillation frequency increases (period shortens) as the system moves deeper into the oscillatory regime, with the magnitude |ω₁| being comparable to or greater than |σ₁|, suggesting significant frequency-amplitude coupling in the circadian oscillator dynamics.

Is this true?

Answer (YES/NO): YES